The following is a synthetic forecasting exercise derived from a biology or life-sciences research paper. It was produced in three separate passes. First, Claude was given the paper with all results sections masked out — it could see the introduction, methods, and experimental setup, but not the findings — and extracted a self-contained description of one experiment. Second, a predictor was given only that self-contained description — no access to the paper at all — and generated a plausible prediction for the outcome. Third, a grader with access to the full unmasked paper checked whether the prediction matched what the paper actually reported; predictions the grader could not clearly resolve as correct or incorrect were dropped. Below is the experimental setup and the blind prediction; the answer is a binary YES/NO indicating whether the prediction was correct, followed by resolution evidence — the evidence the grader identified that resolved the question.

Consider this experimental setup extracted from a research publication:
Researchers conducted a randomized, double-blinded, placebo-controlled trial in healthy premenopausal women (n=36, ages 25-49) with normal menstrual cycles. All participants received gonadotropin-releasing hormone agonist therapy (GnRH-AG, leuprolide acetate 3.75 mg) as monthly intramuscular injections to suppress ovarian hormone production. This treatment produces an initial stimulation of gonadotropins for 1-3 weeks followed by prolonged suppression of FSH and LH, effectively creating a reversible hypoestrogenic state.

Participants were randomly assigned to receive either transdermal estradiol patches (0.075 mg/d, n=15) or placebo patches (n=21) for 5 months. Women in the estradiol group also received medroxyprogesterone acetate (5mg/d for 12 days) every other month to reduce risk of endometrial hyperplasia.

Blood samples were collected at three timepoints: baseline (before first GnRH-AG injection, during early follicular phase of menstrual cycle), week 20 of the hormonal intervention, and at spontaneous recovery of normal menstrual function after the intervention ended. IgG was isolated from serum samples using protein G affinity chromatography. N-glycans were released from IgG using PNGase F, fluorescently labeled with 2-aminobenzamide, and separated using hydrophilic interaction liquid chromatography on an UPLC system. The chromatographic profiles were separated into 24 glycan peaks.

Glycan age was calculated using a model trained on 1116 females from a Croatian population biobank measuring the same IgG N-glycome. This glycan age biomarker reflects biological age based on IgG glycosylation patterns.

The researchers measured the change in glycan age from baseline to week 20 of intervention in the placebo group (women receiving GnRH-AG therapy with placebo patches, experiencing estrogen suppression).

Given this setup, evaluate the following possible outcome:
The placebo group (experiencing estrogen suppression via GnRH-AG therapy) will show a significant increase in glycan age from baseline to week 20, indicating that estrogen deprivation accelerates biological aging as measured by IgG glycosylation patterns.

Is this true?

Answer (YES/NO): YES